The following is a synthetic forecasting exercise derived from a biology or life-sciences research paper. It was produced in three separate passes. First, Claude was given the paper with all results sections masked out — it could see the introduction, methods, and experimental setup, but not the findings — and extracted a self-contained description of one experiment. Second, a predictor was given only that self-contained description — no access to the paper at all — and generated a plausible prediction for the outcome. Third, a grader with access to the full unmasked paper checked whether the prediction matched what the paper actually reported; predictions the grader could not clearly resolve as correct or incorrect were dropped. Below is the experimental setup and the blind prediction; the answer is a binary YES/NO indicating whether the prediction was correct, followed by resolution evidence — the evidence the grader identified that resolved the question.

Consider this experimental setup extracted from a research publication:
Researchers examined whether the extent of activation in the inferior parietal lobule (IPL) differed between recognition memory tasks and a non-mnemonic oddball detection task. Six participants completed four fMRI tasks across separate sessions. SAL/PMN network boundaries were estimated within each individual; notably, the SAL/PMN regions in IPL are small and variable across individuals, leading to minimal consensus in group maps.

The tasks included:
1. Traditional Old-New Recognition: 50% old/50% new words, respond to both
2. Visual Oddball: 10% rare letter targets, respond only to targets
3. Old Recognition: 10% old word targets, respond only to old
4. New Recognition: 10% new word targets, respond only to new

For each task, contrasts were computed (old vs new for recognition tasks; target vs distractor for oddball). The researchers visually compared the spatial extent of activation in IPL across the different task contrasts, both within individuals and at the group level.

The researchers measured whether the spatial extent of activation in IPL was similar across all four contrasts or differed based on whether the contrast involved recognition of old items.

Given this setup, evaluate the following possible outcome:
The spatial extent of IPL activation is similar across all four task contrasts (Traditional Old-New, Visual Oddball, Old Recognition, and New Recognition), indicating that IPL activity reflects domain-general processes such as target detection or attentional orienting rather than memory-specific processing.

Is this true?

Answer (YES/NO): NO